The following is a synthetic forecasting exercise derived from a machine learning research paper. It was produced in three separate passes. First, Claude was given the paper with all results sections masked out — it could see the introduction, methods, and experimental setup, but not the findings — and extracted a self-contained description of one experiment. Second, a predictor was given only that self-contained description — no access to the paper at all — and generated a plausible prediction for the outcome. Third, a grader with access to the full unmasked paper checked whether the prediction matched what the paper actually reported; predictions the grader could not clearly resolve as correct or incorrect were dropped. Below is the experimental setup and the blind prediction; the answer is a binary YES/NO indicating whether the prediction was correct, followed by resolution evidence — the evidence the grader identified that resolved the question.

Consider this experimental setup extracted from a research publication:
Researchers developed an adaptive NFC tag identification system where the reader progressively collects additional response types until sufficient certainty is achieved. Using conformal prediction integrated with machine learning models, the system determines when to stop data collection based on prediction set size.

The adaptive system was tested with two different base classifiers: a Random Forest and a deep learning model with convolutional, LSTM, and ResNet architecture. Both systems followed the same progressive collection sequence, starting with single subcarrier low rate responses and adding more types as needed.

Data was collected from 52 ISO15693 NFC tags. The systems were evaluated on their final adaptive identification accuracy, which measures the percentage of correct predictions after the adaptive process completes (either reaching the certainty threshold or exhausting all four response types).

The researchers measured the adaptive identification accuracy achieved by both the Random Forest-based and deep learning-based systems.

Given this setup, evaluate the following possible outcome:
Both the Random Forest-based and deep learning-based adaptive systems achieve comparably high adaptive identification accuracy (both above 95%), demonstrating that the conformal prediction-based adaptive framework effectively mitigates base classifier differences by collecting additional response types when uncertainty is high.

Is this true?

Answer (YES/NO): NO